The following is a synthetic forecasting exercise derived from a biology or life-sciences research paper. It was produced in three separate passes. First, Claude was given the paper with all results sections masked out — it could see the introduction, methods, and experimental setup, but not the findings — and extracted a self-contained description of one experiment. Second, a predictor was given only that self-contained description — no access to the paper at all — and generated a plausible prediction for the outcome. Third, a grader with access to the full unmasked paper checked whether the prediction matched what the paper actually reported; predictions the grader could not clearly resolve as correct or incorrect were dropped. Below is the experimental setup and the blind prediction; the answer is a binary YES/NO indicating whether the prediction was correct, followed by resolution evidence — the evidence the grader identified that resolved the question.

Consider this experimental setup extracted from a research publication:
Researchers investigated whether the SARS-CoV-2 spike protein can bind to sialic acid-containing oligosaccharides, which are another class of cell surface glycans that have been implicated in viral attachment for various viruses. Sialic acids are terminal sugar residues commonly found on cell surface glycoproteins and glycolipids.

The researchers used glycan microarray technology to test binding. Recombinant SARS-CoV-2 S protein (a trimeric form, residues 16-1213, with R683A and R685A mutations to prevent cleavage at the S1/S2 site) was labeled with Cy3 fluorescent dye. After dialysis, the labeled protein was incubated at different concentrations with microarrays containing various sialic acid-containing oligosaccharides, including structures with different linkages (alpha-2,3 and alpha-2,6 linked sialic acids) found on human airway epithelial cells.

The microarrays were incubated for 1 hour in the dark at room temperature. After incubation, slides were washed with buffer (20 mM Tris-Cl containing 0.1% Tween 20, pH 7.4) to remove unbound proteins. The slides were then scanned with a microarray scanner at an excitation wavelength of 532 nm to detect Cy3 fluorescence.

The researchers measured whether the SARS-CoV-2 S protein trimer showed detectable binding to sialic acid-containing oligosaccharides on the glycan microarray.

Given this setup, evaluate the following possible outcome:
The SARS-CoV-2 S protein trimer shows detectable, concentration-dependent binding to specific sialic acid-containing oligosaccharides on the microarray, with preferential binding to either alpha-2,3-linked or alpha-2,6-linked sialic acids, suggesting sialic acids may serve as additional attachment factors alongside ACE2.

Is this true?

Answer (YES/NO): NO